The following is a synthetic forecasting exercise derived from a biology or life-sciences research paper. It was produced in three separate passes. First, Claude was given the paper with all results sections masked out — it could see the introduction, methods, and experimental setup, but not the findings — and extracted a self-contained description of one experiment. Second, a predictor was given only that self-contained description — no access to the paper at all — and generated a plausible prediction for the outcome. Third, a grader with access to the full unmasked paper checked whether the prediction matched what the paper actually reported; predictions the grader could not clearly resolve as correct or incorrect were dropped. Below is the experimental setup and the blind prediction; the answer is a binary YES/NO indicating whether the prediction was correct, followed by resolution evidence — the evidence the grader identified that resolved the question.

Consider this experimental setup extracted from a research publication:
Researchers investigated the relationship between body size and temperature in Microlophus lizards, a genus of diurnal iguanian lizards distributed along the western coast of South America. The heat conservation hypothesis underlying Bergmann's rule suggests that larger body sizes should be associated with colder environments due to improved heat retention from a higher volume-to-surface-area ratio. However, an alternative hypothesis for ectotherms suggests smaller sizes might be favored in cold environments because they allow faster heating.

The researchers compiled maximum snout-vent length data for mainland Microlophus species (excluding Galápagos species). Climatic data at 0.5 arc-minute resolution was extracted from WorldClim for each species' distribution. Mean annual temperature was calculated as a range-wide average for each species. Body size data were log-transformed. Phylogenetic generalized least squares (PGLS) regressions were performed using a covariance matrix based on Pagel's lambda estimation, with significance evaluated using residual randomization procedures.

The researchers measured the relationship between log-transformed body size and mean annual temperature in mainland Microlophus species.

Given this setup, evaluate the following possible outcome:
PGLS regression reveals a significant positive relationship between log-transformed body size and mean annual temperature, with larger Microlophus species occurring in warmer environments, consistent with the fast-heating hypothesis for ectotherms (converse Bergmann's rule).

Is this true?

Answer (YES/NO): NO